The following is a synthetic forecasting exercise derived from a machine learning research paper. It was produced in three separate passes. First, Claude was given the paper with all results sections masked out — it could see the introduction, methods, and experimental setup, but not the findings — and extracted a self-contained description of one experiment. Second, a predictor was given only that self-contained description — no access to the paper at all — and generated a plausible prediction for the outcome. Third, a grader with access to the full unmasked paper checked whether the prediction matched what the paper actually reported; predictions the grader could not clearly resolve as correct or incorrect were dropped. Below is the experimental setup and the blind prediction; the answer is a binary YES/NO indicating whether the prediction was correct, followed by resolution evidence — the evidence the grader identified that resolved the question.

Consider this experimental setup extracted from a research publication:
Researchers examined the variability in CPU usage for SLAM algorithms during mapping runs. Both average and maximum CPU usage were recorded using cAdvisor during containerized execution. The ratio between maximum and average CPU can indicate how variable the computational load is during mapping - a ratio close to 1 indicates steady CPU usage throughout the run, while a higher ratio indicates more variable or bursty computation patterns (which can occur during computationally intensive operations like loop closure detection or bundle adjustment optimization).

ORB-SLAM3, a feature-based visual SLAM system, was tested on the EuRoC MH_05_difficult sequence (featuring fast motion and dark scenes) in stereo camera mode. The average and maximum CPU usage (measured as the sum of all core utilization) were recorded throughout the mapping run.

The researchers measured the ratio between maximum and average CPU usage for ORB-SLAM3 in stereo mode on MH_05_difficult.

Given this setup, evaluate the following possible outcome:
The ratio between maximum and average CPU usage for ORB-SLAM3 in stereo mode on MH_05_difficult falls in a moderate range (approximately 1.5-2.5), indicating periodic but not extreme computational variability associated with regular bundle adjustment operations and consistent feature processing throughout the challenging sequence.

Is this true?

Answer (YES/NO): YES